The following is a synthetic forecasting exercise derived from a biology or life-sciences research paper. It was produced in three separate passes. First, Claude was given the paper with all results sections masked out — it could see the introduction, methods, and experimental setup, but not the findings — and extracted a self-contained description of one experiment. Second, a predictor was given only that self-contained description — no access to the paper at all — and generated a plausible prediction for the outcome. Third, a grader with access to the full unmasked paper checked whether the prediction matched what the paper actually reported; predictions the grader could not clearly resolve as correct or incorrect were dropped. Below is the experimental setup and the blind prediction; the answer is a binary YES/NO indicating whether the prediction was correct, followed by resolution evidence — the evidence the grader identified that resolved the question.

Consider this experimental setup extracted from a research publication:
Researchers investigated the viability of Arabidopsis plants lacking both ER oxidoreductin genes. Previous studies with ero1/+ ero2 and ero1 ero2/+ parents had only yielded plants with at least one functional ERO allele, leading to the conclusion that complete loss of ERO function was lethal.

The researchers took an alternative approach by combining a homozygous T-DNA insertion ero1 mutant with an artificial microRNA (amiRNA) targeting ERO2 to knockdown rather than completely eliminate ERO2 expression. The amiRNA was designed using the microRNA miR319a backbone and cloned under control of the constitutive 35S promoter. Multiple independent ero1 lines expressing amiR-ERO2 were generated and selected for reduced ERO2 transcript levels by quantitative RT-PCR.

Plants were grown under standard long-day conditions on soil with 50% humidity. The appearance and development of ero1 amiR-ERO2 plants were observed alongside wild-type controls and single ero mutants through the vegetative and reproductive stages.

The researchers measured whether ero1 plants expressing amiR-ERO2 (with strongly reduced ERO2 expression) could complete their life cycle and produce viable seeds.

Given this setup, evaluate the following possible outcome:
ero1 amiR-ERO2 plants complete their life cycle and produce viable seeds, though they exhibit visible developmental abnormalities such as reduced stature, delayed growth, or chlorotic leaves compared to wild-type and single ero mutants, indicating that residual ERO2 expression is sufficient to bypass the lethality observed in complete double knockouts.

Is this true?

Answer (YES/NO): NO